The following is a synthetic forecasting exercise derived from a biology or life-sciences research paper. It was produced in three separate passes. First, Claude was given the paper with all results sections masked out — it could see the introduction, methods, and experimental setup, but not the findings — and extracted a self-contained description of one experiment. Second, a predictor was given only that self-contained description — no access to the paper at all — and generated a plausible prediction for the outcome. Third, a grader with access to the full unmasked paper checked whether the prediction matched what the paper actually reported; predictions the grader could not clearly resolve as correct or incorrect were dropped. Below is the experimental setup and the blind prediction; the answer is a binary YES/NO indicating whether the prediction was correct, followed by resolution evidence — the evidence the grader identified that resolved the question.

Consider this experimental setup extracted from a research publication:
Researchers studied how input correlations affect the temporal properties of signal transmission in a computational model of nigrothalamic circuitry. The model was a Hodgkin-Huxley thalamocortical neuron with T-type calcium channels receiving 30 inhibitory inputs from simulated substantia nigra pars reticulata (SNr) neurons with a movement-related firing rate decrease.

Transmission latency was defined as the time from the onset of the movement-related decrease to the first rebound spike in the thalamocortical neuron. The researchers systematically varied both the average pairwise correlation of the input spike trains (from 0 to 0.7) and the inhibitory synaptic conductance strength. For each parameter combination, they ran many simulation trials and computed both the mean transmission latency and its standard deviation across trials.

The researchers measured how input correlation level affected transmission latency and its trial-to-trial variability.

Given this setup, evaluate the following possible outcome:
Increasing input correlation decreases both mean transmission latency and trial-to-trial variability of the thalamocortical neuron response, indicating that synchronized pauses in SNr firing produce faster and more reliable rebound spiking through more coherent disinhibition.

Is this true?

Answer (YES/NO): NO